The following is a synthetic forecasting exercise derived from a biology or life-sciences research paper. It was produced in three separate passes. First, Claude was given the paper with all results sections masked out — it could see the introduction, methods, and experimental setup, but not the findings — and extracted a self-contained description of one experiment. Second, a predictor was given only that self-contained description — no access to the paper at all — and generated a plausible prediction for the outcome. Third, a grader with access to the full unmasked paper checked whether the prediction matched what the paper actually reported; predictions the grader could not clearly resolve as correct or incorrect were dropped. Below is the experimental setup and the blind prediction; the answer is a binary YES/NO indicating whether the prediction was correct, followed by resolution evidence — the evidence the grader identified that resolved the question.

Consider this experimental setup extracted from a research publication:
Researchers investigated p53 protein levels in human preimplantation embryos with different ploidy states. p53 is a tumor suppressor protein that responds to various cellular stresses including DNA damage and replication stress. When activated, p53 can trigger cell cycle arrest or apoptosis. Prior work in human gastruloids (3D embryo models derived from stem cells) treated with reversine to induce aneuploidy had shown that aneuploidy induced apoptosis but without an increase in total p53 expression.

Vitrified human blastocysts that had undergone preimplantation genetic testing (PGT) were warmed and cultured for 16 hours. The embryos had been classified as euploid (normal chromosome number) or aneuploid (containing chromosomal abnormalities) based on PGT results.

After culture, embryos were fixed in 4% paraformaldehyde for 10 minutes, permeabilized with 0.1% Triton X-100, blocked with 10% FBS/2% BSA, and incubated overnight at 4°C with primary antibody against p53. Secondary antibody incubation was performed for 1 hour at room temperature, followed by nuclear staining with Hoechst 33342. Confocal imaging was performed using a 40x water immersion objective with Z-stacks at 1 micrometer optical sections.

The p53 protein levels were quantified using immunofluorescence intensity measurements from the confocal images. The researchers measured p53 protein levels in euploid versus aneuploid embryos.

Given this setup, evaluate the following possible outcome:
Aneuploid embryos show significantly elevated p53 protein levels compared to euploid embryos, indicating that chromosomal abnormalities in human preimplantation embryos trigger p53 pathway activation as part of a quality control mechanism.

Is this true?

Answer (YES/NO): YES